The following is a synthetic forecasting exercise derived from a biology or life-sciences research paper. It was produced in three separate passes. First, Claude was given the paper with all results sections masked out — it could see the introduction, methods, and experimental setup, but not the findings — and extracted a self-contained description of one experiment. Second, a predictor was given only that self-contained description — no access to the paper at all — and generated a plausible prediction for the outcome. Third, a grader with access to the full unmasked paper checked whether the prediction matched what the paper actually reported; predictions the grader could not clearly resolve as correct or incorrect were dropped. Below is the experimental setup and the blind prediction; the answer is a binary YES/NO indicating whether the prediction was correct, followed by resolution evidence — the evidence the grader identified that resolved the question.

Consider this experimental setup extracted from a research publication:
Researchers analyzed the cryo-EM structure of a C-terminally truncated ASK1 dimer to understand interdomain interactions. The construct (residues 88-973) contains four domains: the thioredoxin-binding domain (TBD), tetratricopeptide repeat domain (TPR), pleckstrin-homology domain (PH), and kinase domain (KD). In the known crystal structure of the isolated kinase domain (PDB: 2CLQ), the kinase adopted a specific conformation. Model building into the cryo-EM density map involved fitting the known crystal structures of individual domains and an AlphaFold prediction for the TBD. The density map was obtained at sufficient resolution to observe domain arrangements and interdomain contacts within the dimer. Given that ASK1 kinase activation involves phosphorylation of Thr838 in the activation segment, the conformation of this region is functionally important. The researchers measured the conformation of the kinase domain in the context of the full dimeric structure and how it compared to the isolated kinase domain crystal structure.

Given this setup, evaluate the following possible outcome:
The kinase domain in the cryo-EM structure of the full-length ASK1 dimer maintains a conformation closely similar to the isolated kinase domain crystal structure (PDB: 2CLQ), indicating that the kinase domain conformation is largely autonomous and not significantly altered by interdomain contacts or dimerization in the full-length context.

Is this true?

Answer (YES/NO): NO